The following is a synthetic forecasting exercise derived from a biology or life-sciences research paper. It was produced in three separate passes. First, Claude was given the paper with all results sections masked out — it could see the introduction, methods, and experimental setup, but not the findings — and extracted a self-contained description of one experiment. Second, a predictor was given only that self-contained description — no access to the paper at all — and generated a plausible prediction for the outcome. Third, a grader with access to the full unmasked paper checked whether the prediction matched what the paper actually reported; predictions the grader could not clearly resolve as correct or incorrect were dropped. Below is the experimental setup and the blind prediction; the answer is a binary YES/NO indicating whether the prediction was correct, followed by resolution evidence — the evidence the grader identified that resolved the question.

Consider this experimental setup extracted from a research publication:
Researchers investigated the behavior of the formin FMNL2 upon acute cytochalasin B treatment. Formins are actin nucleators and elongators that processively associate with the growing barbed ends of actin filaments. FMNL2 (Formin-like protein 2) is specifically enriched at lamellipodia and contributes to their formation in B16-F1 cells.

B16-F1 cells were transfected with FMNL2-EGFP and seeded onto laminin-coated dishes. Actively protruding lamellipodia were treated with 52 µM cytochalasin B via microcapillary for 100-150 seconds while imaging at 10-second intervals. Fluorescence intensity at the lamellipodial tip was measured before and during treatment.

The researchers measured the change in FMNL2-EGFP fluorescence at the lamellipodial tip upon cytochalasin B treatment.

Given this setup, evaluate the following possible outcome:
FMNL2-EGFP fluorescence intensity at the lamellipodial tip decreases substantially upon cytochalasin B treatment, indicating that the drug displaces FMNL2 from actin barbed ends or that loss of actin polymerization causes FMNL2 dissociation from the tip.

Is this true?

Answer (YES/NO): NO